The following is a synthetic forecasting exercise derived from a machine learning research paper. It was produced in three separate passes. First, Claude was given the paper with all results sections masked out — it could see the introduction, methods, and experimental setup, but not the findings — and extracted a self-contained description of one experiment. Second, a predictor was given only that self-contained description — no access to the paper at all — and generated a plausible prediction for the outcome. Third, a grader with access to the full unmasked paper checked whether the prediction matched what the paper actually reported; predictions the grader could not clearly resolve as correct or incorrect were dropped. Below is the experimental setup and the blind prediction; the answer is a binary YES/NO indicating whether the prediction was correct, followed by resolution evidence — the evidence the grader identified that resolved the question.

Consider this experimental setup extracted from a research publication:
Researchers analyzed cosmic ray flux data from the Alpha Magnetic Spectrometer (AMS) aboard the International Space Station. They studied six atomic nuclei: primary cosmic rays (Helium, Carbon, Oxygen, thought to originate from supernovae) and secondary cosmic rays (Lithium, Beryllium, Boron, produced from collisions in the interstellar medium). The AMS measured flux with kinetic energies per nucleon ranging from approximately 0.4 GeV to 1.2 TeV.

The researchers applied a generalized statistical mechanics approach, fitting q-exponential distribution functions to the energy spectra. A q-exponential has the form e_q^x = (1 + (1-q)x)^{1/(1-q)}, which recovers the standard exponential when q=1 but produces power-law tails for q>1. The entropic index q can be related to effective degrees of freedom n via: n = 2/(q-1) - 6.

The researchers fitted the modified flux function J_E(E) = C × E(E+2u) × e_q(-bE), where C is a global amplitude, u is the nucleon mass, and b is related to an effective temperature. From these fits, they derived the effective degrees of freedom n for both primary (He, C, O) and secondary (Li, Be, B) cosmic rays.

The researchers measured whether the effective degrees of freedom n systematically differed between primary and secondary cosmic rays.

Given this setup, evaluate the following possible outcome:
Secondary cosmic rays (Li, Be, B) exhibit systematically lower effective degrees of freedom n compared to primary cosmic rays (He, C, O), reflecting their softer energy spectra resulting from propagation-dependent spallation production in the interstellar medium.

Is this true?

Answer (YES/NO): NO